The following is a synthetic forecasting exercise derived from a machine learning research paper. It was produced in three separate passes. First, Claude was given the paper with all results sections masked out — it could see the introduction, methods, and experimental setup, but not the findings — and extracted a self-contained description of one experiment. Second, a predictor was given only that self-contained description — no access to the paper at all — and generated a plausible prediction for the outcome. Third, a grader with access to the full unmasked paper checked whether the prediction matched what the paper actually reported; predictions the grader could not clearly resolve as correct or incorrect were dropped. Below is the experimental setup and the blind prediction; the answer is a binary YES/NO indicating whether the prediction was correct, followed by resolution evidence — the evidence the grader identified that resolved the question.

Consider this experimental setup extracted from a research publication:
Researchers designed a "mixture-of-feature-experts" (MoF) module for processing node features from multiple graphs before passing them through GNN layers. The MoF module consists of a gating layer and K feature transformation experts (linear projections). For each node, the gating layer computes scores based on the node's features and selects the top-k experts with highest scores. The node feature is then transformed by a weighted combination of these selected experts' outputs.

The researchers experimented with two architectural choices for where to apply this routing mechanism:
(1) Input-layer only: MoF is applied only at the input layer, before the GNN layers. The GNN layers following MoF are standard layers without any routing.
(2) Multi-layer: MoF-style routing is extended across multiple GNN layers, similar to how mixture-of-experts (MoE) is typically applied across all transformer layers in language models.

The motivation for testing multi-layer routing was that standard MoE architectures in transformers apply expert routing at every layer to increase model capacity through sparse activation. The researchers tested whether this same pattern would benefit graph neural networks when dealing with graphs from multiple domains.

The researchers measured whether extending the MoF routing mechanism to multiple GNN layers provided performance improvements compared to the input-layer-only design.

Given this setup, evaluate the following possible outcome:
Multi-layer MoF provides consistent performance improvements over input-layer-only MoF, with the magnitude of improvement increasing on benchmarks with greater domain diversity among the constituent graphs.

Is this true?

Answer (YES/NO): NO